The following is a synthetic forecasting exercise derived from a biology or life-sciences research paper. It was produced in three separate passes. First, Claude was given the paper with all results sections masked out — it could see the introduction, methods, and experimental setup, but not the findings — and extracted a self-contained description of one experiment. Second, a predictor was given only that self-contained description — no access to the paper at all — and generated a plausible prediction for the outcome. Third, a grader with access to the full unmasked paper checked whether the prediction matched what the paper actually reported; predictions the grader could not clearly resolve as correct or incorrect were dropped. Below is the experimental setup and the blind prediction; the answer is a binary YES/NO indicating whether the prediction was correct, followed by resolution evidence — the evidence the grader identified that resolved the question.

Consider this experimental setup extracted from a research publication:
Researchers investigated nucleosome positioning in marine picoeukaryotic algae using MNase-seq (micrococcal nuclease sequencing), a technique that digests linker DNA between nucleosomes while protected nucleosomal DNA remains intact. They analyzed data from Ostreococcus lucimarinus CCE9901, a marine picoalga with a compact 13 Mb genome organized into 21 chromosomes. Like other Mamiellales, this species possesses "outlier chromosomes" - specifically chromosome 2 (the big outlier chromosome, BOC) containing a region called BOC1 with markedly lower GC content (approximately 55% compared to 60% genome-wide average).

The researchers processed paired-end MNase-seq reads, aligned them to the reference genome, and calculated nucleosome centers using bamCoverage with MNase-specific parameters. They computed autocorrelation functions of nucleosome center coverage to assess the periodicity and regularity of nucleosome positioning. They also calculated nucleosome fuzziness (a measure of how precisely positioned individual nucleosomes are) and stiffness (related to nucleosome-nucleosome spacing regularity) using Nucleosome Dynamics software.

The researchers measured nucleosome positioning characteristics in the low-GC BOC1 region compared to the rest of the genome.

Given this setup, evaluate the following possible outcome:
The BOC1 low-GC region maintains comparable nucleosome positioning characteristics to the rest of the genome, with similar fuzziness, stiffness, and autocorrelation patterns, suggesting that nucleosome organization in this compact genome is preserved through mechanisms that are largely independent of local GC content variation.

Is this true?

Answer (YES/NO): NO